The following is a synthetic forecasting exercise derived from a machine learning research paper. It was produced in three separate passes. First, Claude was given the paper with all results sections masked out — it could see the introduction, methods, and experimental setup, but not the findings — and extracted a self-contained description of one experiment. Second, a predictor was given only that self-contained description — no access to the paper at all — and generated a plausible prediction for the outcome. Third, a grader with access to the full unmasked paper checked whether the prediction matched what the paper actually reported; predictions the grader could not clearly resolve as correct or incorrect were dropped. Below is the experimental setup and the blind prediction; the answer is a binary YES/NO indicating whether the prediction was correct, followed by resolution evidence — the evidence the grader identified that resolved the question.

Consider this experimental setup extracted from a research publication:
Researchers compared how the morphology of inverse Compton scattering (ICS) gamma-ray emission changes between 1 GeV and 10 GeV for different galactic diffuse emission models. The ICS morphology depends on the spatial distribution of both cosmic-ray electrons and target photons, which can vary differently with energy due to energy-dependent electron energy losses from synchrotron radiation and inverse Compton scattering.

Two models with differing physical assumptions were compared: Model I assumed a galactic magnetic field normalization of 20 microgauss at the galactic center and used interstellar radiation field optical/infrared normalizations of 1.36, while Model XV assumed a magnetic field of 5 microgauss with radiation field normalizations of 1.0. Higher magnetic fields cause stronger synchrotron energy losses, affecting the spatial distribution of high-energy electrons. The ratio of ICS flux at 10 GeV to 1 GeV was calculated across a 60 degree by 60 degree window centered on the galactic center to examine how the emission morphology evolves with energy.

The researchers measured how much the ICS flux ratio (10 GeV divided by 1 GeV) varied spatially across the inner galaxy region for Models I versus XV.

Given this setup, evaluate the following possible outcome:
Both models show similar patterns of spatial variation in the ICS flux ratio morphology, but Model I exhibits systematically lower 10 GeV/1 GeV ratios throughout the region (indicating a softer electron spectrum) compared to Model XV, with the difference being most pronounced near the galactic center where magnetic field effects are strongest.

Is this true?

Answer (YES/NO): NO